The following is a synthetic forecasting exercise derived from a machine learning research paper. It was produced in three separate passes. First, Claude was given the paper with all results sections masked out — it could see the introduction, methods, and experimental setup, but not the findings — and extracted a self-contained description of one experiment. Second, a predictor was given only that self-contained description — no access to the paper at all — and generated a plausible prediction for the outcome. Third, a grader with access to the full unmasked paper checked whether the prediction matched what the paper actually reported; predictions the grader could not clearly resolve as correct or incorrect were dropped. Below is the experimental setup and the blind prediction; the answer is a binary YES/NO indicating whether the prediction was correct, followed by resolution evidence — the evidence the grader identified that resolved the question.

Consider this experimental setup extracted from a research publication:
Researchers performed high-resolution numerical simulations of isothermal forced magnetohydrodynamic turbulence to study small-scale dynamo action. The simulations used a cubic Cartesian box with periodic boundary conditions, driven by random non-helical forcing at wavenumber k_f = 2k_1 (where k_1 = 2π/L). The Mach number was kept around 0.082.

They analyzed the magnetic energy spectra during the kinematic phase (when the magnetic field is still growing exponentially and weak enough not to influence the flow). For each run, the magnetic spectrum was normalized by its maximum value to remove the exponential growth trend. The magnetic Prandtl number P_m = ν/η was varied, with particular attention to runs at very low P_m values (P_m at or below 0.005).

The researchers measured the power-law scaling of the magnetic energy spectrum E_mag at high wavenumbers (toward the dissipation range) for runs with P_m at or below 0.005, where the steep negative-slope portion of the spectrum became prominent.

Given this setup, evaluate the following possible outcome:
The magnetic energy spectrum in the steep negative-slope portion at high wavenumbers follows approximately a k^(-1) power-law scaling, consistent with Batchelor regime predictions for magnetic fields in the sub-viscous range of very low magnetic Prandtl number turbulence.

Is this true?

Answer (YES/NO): NO